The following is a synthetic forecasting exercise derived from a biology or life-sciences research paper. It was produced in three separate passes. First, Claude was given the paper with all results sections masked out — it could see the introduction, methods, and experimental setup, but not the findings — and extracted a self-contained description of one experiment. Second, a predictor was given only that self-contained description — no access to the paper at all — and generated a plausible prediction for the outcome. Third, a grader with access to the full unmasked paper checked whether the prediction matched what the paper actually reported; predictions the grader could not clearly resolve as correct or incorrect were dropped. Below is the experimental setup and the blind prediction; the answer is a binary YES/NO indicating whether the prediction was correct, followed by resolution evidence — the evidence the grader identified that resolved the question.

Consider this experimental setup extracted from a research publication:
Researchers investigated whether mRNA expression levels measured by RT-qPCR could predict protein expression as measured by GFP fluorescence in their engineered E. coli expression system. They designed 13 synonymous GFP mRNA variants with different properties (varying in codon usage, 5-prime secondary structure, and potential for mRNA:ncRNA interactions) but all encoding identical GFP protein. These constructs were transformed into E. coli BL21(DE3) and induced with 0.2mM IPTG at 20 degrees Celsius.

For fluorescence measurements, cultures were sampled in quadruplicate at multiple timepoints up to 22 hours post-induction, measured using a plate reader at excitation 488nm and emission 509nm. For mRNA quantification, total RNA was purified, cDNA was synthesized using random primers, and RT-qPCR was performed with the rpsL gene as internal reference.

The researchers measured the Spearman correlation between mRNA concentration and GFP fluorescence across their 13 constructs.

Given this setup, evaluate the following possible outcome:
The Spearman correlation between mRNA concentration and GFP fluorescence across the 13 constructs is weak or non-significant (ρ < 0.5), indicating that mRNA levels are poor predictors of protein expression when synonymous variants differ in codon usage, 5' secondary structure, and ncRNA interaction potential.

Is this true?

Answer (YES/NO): NO